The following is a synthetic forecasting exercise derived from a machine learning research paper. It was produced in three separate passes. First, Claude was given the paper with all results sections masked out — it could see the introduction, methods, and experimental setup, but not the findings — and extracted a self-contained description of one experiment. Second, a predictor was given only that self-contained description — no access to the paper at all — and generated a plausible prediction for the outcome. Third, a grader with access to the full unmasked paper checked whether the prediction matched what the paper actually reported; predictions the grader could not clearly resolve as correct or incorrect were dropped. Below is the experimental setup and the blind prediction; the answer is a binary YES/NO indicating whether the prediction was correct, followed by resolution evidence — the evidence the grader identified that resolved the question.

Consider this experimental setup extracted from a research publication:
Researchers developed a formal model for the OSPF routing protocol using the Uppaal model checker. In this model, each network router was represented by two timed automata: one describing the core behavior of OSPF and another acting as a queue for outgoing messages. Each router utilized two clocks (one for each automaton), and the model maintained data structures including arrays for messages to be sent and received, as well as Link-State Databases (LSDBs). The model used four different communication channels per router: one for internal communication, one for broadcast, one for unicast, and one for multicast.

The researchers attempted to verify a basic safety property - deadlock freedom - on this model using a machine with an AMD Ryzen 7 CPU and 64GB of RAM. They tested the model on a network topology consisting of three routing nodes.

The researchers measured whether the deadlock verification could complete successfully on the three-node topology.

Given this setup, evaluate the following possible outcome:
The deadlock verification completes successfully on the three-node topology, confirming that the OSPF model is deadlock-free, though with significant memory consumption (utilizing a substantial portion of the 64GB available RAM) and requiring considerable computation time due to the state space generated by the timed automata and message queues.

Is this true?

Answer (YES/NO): NO